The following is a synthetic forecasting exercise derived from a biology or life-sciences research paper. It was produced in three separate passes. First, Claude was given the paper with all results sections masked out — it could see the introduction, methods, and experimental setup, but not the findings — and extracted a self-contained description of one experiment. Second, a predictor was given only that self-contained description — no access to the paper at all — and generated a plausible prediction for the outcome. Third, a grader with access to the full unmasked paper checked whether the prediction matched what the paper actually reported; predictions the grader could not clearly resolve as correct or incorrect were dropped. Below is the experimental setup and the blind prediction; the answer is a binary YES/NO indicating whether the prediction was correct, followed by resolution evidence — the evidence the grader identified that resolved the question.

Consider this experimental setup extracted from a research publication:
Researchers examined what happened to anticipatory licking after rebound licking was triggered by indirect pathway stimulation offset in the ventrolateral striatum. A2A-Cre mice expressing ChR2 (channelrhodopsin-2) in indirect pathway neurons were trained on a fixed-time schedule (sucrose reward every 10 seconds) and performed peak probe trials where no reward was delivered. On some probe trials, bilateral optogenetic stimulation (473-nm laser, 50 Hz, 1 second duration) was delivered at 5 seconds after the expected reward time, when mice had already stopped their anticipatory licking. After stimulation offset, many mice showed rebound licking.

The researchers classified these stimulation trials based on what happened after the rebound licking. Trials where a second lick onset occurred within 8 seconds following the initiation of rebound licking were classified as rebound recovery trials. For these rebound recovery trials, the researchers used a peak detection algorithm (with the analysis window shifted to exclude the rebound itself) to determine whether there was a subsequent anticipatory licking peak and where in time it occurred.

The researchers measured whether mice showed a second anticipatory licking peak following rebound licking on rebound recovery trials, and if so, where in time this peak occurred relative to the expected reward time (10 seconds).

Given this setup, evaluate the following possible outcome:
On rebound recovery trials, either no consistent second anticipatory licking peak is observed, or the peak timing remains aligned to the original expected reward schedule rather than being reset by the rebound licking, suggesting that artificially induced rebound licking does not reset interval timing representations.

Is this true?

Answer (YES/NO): YES